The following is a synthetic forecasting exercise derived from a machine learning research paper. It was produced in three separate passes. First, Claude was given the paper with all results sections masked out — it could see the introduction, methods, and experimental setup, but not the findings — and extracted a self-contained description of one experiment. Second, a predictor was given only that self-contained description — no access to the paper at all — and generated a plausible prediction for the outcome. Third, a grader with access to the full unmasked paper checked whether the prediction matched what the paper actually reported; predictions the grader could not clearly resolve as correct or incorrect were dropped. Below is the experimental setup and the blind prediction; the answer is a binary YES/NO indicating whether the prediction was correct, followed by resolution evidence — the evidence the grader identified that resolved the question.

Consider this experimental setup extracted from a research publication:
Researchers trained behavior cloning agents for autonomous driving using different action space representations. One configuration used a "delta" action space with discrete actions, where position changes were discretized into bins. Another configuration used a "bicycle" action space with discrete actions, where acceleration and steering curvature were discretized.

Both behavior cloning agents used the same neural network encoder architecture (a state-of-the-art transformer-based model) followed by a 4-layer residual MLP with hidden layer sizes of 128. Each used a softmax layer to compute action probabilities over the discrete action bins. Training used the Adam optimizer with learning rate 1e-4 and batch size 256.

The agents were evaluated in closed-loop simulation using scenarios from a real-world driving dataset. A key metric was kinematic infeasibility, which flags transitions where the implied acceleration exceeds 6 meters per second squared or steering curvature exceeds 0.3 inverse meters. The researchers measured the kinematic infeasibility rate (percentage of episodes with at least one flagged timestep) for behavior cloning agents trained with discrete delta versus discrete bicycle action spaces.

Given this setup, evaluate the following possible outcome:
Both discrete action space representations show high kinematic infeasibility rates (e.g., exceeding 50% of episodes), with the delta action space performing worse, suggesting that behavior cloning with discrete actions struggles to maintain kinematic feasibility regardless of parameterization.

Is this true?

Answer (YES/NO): NO